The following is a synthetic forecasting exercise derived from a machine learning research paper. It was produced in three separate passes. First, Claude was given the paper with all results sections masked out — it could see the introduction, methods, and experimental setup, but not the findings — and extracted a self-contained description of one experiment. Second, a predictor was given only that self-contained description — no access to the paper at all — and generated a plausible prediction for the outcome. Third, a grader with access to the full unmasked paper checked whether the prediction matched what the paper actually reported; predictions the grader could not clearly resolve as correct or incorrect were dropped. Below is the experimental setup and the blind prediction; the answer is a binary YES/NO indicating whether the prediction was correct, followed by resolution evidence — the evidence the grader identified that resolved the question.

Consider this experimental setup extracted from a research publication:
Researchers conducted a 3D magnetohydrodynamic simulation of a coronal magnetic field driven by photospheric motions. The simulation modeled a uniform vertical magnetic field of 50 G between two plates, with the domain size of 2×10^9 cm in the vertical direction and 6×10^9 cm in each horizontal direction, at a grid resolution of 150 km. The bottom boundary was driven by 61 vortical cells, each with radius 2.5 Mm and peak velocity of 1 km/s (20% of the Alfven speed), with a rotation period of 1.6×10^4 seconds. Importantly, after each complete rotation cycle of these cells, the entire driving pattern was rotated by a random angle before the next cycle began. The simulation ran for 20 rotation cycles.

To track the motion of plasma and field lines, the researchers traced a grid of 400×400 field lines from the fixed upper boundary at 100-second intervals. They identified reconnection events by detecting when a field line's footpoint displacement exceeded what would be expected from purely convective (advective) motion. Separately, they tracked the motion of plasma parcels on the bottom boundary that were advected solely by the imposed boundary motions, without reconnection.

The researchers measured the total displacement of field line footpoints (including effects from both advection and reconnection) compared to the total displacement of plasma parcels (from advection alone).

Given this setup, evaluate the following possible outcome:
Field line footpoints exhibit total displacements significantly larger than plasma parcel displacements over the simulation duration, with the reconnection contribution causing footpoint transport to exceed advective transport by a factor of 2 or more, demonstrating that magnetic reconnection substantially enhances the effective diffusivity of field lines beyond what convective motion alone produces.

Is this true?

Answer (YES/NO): YES